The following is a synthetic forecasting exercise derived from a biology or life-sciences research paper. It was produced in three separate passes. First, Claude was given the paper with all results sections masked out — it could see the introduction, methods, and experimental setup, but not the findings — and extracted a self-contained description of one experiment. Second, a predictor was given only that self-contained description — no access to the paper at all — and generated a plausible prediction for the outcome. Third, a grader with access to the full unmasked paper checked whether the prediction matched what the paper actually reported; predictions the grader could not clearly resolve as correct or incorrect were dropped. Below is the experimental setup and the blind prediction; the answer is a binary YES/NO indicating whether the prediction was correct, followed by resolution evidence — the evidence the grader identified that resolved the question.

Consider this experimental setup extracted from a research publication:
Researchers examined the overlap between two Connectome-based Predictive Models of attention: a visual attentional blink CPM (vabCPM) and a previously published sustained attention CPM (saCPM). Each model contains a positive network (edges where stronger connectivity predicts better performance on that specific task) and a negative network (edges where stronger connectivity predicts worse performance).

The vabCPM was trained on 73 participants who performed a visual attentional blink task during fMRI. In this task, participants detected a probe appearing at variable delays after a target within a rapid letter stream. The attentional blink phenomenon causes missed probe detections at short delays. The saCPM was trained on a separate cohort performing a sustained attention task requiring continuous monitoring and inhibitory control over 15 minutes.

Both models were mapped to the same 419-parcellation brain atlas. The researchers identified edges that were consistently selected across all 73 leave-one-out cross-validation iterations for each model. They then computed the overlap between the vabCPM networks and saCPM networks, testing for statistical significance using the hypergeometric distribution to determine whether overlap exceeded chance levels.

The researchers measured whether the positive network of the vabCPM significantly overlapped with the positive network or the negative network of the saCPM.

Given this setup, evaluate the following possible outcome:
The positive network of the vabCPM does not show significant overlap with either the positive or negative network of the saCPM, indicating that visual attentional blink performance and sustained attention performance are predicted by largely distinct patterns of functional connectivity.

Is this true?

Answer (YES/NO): NO